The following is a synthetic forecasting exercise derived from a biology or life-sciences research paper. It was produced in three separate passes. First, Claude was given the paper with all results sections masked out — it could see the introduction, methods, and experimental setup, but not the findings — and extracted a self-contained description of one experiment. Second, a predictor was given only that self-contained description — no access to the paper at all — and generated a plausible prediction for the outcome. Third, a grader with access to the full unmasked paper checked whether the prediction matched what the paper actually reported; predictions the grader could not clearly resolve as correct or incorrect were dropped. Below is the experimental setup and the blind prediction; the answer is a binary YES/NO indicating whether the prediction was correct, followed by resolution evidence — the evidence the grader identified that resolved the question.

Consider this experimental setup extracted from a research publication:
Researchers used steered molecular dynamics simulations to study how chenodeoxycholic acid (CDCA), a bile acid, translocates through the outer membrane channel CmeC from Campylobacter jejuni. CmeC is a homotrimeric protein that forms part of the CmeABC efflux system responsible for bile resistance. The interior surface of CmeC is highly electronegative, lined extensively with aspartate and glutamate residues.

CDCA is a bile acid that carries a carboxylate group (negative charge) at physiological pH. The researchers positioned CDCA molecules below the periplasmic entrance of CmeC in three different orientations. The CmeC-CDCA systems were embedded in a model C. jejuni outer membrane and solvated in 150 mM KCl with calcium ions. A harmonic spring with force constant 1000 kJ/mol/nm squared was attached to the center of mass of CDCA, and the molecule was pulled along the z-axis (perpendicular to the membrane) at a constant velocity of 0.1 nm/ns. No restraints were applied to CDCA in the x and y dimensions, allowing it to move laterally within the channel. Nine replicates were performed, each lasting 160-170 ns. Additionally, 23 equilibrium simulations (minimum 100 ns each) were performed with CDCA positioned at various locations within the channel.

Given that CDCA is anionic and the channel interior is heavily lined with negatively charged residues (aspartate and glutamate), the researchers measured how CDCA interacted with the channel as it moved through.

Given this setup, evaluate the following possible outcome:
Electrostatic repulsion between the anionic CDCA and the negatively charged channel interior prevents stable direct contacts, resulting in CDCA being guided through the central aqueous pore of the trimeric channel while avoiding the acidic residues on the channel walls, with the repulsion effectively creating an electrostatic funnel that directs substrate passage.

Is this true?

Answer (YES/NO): NO